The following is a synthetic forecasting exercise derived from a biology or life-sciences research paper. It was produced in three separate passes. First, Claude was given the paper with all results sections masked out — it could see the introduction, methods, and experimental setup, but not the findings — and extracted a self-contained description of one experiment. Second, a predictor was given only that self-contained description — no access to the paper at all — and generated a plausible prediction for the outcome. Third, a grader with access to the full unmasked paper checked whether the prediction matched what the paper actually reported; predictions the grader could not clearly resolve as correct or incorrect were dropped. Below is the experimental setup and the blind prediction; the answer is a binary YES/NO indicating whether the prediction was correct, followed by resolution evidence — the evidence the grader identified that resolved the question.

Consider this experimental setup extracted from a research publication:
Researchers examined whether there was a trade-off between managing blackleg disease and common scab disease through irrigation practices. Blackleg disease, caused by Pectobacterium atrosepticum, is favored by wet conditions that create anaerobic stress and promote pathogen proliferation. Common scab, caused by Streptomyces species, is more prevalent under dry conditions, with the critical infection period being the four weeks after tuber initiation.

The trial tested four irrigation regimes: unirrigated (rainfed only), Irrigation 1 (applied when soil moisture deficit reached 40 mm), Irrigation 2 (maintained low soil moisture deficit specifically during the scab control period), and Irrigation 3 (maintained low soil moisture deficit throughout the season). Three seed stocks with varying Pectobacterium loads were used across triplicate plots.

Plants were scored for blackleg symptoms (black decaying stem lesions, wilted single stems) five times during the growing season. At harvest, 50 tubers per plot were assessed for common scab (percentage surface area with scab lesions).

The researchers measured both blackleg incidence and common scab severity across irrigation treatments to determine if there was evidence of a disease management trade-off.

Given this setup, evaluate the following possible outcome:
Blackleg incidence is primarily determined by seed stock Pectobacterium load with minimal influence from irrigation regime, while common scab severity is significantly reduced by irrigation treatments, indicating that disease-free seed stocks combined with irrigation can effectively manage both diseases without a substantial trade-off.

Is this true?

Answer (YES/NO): NO